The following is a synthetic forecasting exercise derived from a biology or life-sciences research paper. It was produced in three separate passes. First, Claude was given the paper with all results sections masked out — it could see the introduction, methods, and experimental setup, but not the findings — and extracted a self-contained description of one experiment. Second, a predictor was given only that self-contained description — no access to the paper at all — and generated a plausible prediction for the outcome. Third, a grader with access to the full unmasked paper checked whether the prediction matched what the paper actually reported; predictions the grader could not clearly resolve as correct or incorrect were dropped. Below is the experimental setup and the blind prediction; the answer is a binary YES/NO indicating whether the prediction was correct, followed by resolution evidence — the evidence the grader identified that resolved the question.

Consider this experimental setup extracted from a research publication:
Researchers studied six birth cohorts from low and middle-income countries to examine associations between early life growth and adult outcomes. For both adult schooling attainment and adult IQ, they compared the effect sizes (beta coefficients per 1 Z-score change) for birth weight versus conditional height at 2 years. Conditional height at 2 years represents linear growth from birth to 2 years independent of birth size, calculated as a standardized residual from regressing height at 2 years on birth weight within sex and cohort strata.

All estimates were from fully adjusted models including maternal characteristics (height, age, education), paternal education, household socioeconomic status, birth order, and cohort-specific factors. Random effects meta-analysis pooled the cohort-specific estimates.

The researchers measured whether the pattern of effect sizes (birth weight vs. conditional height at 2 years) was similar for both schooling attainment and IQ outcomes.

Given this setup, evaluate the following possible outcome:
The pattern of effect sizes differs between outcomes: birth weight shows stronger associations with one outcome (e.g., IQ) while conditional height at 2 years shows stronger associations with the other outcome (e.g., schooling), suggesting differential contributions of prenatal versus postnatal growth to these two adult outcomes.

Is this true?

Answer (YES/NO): NO